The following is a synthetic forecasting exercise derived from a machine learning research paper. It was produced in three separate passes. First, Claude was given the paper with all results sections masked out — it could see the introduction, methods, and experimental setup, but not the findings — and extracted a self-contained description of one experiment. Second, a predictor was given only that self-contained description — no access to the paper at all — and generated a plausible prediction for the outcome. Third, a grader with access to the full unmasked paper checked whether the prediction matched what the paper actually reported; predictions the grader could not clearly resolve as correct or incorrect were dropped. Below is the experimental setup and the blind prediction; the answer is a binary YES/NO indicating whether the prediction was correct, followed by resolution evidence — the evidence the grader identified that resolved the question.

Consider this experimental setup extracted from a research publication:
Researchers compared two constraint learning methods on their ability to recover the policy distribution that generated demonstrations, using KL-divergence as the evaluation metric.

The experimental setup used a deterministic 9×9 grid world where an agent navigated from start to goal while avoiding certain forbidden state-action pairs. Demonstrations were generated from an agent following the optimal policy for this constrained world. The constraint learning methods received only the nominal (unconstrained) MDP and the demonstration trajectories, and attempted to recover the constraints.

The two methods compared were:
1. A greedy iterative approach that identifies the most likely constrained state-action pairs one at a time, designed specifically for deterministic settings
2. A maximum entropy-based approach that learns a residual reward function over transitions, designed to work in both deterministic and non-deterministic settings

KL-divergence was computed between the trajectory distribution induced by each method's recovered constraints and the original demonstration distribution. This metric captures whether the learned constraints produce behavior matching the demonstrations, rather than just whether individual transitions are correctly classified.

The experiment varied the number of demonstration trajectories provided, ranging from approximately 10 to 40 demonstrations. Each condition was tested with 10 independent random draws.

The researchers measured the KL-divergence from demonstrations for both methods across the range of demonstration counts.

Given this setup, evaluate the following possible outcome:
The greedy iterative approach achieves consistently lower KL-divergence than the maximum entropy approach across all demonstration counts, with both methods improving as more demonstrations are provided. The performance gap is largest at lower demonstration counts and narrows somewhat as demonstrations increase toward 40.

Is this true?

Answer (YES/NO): NO